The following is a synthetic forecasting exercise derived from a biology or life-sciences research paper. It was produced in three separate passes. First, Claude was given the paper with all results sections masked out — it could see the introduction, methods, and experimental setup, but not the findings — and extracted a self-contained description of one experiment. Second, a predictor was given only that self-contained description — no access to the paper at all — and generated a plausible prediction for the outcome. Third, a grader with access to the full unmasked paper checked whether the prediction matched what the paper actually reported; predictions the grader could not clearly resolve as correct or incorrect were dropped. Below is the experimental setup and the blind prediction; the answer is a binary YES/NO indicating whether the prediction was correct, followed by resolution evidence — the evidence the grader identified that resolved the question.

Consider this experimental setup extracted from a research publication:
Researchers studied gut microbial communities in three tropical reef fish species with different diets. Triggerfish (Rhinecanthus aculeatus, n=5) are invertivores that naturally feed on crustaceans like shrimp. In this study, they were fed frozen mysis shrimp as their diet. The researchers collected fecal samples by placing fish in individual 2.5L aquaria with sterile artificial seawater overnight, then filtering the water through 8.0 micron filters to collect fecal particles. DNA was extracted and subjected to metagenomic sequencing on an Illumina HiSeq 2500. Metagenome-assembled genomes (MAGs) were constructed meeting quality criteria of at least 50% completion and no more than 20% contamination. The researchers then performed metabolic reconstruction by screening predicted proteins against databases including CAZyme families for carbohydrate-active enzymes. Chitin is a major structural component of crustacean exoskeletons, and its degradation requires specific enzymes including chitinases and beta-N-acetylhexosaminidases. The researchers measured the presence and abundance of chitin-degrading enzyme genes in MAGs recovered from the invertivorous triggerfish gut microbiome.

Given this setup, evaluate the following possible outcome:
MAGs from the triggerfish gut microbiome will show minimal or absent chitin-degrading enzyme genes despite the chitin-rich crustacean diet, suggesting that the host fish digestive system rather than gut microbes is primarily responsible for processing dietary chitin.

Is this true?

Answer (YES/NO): YES